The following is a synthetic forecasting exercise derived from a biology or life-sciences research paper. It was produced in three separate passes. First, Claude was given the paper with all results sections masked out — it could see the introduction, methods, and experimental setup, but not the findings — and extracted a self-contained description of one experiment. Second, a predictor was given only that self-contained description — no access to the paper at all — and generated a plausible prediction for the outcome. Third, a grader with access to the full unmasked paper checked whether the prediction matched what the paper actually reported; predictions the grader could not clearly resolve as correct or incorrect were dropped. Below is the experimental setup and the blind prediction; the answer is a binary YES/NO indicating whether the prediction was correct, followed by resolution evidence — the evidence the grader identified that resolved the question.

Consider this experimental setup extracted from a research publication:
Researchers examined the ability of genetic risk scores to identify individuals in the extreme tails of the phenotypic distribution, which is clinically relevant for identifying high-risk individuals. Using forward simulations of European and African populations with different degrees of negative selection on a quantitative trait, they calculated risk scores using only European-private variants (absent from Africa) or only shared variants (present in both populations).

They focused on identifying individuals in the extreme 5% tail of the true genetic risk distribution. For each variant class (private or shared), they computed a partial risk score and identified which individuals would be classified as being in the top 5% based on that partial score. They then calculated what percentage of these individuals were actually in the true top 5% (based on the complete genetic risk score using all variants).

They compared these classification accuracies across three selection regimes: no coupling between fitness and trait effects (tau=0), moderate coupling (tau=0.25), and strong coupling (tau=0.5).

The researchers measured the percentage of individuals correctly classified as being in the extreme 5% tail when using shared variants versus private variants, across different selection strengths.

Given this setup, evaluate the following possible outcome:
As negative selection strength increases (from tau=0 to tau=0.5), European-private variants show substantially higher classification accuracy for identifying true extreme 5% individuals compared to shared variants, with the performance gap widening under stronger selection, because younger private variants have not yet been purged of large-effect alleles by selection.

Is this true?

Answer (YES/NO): NO